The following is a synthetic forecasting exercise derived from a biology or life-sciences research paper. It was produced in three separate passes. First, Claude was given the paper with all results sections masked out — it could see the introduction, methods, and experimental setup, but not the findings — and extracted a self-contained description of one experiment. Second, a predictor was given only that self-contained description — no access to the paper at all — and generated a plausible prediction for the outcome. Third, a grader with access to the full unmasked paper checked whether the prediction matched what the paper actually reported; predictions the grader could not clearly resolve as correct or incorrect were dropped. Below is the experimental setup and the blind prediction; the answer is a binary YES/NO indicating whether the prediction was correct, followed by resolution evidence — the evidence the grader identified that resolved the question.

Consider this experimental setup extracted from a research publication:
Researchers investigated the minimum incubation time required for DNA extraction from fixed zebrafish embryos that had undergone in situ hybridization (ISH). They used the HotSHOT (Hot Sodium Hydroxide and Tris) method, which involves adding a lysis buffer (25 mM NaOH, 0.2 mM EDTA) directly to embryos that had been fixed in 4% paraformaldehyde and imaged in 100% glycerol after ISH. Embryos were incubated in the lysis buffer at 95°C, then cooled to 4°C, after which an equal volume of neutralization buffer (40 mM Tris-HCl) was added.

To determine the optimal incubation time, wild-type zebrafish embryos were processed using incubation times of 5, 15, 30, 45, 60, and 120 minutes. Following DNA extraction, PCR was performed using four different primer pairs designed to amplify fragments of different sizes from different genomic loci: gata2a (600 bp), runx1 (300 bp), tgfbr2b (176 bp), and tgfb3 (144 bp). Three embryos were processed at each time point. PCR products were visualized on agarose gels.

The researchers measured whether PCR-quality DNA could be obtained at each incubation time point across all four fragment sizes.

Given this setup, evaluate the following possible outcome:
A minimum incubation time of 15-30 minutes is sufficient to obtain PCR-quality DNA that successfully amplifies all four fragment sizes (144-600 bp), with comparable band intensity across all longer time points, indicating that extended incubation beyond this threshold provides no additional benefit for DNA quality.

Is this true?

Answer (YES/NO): NO